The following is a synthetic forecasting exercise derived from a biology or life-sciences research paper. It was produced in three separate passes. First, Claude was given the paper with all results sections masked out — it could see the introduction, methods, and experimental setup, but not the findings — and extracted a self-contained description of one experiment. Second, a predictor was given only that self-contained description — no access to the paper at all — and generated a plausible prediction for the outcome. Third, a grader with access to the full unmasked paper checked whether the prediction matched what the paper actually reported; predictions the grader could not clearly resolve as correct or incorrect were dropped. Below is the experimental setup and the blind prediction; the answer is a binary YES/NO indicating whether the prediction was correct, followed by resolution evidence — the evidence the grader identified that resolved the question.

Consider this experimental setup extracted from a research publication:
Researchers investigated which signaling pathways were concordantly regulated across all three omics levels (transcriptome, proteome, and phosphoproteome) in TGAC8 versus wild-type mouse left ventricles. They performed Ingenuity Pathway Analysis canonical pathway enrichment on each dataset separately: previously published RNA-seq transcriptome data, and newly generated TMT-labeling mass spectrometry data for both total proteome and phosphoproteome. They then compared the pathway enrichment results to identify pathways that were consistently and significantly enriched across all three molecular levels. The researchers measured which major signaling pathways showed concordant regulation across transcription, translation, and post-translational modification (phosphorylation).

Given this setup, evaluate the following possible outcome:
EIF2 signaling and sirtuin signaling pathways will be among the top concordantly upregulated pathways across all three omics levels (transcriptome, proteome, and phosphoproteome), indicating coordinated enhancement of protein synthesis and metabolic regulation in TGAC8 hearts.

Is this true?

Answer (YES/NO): NO